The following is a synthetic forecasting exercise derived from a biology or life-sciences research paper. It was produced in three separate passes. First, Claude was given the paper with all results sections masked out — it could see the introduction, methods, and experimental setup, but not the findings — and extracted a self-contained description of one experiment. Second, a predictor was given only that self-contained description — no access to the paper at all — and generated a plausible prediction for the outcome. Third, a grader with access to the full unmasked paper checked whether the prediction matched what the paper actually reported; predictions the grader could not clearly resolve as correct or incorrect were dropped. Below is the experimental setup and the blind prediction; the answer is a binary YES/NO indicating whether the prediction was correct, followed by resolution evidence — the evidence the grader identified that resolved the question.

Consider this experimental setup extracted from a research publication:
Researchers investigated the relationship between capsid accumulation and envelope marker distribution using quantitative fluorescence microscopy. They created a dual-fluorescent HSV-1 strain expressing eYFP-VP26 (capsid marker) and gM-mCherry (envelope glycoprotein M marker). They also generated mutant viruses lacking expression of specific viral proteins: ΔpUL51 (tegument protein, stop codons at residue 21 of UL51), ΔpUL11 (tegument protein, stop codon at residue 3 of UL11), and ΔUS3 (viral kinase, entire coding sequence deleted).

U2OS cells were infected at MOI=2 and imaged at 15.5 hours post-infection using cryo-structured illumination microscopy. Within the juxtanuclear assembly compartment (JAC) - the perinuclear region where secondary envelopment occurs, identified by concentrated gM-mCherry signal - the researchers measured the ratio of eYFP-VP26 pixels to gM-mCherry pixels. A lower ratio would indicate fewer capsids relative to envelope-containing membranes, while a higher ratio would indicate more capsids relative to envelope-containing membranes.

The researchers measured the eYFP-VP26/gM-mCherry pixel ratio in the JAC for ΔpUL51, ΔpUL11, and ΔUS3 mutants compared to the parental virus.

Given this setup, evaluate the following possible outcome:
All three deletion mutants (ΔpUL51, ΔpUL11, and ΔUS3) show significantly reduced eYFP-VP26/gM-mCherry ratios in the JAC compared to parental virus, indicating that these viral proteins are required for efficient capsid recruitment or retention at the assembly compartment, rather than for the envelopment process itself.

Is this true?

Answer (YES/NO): NO